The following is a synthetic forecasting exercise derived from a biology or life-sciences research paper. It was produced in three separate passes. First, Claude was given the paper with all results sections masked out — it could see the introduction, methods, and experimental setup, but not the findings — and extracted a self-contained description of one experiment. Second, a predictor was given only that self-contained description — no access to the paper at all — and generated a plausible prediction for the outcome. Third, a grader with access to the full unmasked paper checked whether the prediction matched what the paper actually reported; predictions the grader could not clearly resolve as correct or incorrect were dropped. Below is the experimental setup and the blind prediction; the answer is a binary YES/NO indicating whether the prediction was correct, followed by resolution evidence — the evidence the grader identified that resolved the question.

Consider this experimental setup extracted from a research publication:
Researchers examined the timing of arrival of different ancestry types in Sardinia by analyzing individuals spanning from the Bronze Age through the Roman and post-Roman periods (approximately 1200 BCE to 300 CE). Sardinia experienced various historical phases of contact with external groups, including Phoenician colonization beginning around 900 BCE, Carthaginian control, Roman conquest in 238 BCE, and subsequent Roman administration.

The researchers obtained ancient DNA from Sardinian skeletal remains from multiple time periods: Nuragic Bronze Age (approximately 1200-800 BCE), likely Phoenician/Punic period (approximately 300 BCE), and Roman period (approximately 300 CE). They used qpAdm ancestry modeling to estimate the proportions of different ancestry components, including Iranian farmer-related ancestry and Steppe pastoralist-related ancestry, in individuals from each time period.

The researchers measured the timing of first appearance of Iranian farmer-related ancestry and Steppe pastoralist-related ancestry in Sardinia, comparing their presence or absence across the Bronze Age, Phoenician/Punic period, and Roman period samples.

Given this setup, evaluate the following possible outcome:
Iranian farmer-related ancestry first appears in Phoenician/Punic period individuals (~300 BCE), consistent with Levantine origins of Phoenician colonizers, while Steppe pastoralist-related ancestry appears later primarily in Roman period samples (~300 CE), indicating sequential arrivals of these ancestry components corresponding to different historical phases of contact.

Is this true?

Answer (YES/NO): YES